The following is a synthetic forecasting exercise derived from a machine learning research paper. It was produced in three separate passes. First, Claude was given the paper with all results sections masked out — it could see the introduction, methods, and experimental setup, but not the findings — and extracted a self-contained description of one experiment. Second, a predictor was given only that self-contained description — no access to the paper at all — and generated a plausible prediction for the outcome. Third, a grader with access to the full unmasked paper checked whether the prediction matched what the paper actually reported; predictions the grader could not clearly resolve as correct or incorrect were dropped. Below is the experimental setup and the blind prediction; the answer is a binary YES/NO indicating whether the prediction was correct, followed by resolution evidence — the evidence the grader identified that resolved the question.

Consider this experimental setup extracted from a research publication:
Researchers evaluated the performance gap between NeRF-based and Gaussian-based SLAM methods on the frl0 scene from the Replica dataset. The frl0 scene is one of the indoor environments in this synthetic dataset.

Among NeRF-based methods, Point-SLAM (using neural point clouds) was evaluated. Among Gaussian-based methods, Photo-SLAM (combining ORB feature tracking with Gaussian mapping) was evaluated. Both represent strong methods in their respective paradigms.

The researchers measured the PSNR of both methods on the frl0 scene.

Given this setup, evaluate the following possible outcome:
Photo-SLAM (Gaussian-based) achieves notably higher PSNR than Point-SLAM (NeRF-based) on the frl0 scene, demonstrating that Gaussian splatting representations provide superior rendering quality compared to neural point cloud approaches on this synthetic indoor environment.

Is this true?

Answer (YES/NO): NO